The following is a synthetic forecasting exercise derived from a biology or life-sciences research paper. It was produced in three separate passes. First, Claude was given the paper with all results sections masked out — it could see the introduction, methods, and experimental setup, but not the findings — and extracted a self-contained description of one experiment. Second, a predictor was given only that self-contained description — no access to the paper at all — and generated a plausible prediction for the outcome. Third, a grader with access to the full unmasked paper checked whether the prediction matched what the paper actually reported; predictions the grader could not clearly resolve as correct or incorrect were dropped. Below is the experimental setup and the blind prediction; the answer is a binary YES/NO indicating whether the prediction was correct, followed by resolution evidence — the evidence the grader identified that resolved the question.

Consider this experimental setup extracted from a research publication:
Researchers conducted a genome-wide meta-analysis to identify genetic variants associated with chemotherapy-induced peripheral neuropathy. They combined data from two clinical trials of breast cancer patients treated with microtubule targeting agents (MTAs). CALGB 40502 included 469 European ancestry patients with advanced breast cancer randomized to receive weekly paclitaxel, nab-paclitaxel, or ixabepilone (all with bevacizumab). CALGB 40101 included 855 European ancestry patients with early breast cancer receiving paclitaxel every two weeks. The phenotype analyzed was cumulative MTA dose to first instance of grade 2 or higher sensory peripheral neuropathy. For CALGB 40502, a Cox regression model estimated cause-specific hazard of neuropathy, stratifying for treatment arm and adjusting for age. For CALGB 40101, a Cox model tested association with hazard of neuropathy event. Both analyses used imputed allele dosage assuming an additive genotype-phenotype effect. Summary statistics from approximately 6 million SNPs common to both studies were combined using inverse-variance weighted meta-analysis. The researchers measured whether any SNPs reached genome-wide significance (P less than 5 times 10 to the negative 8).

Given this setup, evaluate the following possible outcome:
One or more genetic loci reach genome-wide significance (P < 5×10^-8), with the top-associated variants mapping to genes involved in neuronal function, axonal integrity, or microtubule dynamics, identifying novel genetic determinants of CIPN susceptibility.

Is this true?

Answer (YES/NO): NO